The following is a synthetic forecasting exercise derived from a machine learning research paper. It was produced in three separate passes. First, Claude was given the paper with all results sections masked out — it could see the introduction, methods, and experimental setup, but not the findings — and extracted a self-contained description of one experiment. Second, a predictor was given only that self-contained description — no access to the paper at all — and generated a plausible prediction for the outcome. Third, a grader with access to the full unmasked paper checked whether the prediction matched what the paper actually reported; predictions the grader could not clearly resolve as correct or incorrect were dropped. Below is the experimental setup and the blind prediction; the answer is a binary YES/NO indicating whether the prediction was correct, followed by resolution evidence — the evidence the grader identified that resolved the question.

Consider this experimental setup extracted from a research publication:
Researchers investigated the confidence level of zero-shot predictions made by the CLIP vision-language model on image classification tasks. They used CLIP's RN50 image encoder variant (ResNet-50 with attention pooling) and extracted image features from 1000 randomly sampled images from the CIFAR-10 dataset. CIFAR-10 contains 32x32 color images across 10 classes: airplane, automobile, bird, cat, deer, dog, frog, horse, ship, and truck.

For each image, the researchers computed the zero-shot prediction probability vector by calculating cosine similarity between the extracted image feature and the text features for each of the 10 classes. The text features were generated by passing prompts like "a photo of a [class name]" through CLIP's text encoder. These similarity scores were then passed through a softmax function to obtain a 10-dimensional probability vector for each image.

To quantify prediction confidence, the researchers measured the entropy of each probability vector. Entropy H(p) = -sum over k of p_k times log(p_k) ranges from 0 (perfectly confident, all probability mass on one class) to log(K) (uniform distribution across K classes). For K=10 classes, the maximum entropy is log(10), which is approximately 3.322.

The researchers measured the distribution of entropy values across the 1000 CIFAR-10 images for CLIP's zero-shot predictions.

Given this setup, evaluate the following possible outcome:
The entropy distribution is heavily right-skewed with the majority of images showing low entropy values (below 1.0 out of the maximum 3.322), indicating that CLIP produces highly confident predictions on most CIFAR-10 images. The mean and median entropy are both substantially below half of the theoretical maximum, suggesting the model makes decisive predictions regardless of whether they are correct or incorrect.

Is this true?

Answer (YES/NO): NO